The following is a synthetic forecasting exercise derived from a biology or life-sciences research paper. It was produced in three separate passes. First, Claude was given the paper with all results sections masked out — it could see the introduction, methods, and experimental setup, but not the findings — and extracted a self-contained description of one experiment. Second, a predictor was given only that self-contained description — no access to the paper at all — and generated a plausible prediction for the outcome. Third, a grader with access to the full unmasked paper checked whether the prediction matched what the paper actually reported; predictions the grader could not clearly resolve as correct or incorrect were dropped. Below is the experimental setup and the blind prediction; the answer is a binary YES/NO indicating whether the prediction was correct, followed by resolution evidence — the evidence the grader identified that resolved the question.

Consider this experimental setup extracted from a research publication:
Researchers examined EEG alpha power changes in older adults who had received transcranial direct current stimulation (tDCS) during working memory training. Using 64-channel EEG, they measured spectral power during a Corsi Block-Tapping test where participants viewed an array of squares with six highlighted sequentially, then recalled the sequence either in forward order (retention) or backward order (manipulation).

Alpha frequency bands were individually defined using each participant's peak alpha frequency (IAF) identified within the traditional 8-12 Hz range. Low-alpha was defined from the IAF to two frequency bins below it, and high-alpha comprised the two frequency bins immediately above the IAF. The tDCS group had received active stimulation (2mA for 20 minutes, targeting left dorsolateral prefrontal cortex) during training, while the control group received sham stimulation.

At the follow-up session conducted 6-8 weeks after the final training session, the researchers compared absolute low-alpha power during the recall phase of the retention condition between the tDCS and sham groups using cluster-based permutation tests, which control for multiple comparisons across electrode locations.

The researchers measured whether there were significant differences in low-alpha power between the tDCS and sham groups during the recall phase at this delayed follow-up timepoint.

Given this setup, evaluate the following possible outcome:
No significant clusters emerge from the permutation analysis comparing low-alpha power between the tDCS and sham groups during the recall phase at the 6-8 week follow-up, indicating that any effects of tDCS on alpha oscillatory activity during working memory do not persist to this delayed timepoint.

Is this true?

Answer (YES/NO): YES